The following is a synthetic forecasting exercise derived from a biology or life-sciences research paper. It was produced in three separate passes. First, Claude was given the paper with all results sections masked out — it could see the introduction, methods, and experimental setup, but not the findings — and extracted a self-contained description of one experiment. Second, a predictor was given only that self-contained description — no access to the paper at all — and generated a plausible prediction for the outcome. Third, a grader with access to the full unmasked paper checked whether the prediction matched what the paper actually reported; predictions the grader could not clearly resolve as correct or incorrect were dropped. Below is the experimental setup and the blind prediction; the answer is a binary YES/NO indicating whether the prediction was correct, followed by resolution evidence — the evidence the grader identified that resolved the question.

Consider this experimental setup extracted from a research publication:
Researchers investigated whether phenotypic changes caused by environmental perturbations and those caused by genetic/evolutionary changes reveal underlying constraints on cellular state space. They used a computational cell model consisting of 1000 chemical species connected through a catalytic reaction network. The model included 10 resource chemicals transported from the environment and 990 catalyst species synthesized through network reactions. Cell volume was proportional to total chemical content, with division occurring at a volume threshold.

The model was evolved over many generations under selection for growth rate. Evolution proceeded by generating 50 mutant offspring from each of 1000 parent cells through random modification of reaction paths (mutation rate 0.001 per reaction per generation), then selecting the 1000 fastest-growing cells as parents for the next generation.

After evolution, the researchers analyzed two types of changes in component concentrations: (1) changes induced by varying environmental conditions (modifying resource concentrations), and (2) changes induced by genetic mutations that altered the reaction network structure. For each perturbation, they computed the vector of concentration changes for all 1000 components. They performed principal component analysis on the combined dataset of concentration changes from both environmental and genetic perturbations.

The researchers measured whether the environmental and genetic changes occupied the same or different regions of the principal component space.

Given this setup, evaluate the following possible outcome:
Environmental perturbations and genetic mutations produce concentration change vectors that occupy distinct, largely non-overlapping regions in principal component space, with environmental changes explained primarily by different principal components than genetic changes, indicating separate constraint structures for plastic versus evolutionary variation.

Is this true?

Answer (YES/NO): NO